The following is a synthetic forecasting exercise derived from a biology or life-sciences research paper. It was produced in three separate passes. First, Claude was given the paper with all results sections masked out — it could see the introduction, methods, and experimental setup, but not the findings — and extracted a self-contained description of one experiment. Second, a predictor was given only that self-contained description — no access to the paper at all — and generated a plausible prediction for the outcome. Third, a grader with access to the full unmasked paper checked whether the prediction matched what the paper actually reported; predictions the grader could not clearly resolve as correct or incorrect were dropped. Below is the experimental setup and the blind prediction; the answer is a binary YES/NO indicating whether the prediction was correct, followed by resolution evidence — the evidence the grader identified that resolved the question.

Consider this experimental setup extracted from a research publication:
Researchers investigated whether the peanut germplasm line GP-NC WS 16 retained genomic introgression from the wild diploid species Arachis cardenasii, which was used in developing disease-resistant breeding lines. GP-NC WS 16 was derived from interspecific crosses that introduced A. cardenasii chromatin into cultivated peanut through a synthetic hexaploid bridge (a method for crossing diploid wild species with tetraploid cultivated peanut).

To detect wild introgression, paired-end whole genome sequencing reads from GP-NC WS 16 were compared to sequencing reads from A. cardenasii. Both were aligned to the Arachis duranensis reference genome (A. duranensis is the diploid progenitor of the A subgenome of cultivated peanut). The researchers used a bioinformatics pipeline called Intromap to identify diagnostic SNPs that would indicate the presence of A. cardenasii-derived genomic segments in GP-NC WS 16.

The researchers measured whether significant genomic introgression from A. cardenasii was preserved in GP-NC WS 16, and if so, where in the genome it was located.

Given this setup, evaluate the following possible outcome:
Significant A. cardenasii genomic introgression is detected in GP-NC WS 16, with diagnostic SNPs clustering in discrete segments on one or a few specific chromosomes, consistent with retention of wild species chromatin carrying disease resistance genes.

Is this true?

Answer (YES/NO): NO